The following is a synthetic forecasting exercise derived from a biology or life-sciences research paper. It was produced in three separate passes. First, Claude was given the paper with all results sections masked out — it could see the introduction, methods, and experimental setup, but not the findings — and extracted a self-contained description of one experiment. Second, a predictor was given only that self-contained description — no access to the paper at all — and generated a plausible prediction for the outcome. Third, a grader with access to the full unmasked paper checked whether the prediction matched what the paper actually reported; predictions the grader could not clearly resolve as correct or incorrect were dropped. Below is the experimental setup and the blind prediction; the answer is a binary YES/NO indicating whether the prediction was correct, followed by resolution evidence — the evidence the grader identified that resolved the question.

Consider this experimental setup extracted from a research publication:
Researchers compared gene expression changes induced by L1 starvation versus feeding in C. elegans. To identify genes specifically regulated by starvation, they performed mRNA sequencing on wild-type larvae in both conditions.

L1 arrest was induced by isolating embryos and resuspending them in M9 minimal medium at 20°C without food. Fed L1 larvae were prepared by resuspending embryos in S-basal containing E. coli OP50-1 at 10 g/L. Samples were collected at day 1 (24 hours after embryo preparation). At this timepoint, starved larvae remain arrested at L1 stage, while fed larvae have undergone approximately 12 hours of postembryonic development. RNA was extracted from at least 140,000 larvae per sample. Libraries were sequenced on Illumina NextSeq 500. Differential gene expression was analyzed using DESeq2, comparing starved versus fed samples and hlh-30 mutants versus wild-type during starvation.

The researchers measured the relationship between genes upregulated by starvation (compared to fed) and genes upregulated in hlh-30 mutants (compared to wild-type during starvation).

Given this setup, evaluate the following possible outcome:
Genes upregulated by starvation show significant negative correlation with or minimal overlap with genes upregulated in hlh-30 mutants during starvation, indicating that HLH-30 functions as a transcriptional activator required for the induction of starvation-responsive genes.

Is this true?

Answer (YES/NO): YES